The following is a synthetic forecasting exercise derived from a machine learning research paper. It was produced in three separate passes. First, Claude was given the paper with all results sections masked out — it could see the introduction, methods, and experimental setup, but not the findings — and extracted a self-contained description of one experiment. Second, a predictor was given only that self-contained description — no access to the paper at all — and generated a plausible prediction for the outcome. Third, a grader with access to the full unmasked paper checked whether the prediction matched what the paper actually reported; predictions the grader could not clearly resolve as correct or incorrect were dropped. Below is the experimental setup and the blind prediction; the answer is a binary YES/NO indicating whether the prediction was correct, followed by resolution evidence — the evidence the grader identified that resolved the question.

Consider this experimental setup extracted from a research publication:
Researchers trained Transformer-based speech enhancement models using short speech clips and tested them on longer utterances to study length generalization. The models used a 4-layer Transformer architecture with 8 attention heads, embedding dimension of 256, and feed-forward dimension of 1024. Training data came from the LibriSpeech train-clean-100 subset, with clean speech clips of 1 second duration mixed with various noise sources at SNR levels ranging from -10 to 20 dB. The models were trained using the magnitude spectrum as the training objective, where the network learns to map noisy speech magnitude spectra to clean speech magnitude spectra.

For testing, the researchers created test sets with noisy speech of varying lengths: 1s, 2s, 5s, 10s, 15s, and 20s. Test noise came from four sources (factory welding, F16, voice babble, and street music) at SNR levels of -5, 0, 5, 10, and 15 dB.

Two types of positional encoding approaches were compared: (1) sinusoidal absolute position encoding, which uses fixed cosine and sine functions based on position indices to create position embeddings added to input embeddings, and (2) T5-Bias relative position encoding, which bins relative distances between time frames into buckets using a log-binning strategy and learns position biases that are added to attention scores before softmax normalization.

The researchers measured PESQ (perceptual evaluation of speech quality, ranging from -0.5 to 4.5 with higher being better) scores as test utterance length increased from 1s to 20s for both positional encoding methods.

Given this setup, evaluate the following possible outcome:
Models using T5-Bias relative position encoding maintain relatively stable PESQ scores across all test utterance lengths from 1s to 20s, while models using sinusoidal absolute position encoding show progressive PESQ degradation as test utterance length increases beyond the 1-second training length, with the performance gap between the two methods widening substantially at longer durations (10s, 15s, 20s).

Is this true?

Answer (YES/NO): NO